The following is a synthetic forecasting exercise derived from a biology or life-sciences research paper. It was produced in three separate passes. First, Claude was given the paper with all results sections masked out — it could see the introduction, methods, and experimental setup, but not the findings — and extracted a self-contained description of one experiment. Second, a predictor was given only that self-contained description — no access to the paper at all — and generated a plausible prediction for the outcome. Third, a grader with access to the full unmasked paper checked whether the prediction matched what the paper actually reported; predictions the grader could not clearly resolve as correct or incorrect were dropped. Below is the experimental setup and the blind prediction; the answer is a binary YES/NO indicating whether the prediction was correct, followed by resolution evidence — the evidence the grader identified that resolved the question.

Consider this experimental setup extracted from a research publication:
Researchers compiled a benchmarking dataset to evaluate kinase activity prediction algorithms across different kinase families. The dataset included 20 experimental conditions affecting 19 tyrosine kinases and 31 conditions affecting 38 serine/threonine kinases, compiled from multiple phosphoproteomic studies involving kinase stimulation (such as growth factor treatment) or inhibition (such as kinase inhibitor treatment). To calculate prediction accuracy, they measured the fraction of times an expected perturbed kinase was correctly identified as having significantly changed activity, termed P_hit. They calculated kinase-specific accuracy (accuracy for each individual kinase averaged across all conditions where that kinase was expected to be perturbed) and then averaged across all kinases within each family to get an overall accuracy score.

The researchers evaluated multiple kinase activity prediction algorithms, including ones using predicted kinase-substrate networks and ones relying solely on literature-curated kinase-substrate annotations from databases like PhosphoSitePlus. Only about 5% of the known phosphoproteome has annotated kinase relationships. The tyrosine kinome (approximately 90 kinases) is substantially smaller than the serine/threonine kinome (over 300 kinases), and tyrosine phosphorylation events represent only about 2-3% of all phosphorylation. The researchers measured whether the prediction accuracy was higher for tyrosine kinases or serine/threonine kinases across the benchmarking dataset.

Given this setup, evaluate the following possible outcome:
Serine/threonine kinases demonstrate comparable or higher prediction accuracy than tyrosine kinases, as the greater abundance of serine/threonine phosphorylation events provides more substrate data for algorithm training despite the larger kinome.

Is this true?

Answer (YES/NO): NO